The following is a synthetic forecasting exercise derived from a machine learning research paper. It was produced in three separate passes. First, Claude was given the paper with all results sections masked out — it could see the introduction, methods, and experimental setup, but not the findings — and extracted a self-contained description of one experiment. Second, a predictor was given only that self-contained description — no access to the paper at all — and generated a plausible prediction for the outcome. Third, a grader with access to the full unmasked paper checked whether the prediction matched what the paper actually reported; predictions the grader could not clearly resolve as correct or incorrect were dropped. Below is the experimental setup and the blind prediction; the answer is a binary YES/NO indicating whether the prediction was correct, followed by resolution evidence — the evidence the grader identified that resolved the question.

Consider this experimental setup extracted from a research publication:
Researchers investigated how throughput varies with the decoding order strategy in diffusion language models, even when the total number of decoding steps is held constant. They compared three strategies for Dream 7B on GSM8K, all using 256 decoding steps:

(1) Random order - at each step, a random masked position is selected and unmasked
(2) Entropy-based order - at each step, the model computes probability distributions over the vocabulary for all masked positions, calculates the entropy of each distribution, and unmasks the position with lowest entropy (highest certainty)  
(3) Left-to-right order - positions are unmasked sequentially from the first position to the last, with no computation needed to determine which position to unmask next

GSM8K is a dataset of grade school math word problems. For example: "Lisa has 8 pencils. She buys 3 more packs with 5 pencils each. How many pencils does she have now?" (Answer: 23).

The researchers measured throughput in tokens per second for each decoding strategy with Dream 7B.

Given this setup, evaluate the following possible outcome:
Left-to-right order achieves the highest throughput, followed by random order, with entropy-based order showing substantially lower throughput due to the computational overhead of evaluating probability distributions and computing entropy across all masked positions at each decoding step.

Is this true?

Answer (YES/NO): NO